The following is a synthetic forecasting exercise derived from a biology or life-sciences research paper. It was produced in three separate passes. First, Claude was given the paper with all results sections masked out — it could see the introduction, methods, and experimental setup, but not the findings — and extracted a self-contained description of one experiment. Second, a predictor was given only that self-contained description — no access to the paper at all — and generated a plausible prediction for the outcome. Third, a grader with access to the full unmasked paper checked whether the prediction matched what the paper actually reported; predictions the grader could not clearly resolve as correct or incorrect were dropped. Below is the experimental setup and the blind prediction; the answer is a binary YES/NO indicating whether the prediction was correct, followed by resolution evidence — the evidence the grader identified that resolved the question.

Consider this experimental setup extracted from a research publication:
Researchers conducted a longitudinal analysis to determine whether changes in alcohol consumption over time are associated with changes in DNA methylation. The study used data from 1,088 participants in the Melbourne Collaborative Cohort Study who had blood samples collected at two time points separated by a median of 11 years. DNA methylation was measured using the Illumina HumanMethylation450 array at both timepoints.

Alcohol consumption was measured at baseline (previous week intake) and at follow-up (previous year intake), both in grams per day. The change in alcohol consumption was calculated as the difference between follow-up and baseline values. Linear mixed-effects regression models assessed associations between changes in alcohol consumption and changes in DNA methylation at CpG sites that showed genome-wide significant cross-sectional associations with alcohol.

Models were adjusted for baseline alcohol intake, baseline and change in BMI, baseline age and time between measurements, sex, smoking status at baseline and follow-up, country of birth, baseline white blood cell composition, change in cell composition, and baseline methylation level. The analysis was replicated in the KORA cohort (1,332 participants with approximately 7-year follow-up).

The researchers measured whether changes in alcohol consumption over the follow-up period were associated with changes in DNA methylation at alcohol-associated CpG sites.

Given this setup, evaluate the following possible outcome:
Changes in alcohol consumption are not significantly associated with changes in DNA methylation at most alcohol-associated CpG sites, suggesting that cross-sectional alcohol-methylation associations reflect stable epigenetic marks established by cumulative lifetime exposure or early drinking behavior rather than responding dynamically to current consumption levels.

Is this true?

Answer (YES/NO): NO